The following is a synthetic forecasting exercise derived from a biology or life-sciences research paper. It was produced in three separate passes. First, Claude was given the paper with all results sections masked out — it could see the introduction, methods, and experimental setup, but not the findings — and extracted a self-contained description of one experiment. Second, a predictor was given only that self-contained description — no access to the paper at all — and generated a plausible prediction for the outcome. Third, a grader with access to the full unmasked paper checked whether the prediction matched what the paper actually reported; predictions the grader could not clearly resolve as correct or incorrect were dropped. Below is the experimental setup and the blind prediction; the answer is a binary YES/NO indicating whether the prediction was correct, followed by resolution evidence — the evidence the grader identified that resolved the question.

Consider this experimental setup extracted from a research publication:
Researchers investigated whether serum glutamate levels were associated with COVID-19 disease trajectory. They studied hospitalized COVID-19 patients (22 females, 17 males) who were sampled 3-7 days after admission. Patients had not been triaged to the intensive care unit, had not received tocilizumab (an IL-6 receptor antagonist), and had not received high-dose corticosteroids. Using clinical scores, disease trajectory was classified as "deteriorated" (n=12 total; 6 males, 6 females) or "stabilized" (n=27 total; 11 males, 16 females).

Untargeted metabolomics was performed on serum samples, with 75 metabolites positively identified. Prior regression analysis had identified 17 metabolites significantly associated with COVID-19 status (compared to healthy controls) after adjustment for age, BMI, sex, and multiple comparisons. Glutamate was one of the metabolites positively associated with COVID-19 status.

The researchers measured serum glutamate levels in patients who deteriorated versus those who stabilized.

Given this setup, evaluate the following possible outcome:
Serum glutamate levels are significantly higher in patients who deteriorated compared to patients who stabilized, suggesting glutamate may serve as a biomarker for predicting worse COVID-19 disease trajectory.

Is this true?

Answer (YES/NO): NO